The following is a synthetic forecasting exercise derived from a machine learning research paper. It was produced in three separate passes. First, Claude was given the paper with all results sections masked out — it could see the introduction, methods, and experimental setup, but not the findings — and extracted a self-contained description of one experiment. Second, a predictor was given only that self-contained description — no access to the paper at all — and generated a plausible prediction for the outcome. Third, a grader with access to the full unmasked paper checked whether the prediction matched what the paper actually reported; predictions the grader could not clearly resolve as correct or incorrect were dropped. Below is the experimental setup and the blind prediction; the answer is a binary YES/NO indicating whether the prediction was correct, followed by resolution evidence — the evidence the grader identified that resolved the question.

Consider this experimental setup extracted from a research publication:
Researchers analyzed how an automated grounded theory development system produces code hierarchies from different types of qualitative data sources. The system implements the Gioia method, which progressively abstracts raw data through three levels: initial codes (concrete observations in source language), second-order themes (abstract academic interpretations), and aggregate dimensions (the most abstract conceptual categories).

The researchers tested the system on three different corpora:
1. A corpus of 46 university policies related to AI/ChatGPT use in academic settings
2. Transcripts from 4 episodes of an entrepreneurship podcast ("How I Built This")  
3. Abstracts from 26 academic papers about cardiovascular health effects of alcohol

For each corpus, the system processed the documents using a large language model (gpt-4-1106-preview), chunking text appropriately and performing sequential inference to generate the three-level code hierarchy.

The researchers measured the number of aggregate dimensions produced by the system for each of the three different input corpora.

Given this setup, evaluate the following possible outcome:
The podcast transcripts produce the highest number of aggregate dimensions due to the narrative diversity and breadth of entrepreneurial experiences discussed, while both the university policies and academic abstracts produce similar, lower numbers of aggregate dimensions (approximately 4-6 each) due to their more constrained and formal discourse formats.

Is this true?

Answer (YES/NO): NO